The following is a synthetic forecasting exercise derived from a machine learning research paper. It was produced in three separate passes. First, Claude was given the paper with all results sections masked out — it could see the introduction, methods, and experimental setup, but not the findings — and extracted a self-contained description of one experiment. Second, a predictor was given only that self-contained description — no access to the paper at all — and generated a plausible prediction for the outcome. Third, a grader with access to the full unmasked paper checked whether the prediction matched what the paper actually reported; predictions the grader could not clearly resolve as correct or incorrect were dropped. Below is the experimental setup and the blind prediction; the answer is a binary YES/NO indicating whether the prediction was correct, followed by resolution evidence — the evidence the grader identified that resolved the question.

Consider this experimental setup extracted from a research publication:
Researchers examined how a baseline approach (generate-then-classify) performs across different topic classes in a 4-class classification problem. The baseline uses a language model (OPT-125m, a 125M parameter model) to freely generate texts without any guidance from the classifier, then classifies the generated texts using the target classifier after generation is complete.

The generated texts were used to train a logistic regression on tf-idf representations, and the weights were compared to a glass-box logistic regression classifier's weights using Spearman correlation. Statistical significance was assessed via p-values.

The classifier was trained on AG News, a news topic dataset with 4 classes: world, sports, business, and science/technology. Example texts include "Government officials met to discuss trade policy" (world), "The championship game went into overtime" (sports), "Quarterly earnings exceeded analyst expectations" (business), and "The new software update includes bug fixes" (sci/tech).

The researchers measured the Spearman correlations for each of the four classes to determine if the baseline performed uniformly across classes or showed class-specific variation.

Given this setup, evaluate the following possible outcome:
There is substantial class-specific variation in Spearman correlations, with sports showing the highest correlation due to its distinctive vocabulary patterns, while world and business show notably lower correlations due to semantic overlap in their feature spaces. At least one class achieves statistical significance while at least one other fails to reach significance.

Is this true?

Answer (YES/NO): NO